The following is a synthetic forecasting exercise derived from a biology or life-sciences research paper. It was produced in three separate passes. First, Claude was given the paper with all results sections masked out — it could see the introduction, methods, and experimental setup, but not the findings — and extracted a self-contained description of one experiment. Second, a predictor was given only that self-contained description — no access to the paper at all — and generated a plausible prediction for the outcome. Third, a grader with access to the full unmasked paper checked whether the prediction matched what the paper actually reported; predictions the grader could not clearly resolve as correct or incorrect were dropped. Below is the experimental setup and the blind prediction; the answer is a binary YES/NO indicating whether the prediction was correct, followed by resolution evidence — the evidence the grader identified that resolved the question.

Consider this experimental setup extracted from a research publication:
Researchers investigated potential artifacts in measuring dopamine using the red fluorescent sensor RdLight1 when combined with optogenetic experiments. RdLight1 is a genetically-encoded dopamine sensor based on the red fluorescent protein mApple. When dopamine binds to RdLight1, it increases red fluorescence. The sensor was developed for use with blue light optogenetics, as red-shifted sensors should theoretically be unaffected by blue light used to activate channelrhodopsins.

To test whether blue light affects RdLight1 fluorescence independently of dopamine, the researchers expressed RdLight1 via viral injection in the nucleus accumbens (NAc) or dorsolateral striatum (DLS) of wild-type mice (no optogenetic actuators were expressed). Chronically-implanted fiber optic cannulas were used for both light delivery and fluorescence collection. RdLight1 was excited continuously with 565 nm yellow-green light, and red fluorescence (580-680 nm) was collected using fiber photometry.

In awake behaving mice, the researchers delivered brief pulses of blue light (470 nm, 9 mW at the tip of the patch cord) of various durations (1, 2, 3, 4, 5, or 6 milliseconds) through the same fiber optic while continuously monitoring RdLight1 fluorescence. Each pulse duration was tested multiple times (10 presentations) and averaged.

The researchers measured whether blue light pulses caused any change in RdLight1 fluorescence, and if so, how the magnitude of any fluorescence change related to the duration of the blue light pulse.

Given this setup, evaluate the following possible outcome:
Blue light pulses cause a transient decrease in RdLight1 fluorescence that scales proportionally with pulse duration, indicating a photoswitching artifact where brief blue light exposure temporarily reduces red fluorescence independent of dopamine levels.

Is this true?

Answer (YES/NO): NO